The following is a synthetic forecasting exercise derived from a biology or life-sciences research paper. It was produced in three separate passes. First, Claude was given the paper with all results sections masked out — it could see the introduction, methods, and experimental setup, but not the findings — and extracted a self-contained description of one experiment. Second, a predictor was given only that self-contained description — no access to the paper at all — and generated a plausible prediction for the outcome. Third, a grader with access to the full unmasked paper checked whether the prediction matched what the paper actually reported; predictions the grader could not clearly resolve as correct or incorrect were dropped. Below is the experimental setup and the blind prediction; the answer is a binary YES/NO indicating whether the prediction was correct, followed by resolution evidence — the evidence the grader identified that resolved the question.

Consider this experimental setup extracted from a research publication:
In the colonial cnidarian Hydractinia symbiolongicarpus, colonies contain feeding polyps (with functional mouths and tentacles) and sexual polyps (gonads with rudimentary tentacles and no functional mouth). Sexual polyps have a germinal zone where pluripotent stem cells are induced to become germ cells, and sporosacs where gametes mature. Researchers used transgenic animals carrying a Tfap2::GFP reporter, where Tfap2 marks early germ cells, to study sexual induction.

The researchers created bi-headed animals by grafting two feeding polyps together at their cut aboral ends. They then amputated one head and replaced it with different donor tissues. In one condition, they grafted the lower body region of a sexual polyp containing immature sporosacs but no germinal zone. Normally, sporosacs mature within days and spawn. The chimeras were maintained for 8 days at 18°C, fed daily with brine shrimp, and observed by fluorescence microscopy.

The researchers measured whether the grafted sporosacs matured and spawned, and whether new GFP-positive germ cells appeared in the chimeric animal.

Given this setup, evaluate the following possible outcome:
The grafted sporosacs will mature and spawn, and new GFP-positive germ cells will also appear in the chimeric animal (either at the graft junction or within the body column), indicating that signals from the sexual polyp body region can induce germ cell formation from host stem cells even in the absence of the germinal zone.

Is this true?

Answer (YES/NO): NO